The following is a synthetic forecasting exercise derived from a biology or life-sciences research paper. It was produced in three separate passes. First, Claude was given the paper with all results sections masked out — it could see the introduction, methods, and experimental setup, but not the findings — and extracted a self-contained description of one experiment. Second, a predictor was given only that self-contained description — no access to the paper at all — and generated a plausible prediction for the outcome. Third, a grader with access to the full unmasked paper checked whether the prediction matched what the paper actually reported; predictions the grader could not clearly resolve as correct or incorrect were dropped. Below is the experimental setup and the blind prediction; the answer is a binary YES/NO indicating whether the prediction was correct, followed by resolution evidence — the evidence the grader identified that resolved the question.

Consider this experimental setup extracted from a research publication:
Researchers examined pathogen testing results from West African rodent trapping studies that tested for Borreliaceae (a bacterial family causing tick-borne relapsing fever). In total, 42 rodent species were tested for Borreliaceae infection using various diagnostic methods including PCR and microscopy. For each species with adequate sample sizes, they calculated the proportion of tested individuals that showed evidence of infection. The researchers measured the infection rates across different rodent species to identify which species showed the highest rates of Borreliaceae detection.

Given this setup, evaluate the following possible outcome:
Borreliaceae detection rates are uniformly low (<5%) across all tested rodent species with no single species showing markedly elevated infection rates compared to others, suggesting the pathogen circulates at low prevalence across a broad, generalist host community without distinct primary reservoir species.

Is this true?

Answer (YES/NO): NO